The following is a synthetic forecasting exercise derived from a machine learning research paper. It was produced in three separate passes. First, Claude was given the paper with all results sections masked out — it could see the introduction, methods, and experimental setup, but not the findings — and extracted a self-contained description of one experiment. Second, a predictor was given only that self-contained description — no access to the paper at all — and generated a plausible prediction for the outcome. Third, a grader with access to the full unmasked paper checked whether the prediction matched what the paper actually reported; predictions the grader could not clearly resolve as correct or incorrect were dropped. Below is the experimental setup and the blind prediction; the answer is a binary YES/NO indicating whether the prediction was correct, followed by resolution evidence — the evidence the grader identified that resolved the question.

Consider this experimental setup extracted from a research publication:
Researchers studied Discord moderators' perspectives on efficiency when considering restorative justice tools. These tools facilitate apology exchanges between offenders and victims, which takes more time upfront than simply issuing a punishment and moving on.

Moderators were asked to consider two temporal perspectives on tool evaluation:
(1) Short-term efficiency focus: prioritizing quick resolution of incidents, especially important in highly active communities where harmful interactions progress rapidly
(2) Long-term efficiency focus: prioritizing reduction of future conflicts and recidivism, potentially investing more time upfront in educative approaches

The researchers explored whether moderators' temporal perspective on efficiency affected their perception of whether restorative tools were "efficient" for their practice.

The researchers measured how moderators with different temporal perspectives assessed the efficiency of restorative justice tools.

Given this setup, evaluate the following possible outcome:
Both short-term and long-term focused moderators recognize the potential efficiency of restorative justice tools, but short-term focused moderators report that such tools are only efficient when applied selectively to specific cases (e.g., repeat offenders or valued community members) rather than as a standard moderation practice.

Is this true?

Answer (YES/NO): NO